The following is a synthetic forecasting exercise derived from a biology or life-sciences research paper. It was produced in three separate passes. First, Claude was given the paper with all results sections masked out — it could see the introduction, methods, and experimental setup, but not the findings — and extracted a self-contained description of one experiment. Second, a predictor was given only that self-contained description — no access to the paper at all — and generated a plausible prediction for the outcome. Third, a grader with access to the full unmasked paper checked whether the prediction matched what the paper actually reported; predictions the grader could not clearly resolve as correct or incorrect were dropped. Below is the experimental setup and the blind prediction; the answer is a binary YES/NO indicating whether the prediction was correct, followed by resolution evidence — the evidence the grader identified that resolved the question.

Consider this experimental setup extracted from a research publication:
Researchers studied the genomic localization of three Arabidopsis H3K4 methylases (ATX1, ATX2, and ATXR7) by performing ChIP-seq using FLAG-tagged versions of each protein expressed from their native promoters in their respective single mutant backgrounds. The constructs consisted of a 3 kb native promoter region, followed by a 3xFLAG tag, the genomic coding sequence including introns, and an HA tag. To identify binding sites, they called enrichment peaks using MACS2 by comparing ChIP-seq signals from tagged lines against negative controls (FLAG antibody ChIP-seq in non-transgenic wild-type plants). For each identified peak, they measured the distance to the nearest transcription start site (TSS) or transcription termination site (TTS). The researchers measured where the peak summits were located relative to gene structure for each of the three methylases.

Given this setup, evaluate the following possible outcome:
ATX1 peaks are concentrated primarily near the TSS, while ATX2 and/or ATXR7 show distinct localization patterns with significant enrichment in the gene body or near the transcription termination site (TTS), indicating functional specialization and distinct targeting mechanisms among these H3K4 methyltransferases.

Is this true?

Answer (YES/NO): NO